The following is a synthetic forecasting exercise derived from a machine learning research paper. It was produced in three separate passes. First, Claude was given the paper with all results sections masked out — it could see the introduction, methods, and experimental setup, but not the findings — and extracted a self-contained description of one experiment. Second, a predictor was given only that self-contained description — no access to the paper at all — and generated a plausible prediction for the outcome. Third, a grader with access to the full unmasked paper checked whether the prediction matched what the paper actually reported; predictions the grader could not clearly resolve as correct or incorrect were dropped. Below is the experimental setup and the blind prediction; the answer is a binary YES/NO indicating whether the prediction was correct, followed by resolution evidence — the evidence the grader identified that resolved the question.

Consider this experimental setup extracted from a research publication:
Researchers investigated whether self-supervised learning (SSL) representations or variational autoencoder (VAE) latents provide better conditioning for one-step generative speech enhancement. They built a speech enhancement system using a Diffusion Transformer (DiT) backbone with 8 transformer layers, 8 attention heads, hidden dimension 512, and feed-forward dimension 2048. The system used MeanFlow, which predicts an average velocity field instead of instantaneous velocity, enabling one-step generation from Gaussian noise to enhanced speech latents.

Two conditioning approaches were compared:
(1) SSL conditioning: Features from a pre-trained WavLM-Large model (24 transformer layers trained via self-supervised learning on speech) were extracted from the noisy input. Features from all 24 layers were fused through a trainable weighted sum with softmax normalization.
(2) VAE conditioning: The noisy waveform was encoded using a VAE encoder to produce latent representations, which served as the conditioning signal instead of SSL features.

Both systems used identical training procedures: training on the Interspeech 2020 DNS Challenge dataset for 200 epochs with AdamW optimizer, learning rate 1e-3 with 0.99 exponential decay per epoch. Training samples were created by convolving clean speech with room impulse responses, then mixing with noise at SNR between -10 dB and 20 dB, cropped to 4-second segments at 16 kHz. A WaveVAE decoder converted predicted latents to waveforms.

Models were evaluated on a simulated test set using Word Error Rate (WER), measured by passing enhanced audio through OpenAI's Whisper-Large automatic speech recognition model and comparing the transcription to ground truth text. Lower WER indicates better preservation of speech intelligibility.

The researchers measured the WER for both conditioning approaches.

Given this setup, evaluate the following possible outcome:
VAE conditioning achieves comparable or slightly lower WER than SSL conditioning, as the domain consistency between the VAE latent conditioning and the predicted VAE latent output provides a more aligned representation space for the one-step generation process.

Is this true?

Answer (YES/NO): NO